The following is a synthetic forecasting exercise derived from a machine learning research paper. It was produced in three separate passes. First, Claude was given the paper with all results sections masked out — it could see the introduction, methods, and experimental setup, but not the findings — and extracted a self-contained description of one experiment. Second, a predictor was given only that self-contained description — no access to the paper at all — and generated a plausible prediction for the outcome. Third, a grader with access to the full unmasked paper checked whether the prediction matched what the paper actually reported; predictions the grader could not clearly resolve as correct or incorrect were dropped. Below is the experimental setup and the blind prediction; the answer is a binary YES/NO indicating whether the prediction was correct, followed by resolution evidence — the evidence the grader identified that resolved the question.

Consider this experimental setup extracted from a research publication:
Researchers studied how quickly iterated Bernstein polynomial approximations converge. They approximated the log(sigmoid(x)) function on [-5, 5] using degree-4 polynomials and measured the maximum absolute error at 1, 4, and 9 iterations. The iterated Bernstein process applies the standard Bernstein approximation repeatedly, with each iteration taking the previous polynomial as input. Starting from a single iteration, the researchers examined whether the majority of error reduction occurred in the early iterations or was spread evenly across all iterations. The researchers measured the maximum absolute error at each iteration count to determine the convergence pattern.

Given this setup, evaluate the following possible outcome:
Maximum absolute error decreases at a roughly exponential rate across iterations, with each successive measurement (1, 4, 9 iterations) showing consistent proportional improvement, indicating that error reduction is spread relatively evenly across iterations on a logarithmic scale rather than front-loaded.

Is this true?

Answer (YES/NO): NO